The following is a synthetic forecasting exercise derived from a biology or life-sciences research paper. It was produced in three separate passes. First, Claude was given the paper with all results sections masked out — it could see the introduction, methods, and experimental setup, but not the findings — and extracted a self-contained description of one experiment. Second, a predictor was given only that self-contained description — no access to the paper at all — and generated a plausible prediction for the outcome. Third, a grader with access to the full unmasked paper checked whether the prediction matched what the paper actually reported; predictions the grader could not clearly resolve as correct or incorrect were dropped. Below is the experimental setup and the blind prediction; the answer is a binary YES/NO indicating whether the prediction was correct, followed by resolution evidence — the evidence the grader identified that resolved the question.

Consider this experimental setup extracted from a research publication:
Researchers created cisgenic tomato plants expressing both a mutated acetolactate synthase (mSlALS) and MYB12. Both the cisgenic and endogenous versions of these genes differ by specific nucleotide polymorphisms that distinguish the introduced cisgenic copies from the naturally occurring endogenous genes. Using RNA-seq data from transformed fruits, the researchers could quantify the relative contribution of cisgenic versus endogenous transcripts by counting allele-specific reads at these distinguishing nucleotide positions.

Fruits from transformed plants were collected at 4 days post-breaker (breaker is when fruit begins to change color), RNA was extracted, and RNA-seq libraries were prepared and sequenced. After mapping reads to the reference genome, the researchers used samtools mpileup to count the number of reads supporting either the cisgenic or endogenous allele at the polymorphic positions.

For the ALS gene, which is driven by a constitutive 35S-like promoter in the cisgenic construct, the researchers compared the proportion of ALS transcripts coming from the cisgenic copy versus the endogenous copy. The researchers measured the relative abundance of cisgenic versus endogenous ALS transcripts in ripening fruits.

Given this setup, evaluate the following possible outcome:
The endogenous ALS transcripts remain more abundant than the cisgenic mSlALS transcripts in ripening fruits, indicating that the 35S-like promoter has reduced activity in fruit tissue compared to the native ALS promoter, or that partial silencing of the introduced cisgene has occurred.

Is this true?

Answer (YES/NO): NO